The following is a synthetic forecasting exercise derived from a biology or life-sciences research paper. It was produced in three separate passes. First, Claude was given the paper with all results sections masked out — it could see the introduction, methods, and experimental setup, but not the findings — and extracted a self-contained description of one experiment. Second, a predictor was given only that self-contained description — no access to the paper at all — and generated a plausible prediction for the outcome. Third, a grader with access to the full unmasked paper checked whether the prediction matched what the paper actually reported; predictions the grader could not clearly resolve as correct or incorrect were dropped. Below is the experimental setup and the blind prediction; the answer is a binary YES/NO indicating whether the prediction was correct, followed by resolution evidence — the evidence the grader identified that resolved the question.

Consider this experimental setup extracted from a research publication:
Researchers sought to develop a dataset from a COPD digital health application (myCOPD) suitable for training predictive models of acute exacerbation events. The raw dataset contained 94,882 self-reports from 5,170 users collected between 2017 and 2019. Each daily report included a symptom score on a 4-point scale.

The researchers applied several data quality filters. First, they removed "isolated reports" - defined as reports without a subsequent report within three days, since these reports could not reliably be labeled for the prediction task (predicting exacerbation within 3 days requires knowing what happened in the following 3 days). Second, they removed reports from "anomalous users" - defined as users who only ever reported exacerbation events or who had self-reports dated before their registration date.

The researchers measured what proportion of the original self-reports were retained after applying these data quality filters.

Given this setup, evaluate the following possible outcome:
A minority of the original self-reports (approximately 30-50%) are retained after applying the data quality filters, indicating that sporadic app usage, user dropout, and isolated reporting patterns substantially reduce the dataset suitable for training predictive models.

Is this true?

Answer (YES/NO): NO